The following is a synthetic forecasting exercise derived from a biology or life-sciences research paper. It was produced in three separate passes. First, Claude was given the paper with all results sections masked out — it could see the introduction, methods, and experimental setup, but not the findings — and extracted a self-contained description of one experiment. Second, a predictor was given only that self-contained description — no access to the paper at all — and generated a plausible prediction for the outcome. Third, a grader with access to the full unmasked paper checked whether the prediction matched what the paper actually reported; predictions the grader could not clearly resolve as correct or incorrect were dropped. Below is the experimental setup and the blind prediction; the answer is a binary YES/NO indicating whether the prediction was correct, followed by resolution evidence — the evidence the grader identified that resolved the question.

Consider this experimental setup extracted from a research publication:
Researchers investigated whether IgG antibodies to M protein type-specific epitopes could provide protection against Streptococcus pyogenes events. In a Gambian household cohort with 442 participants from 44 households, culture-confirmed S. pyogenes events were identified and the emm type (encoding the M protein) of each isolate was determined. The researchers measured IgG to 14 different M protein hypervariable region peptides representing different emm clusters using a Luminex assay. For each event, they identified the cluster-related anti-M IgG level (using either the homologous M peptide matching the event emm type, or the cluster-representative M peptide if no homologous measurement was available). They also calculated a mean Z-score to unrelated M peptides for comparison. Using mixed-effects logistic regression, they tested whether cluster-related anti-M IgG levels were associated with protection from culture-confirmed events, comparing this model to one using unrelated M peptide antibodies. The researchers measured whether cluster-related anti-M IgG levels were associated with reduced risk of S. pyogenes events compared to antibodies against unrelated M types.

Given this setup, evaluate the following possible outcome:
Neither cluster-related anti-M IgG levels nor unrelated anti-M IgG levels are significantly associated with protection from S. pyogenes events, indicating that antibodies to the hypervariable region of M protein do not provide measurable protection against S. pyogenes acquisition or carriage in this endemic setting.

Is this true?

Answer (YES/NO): NO